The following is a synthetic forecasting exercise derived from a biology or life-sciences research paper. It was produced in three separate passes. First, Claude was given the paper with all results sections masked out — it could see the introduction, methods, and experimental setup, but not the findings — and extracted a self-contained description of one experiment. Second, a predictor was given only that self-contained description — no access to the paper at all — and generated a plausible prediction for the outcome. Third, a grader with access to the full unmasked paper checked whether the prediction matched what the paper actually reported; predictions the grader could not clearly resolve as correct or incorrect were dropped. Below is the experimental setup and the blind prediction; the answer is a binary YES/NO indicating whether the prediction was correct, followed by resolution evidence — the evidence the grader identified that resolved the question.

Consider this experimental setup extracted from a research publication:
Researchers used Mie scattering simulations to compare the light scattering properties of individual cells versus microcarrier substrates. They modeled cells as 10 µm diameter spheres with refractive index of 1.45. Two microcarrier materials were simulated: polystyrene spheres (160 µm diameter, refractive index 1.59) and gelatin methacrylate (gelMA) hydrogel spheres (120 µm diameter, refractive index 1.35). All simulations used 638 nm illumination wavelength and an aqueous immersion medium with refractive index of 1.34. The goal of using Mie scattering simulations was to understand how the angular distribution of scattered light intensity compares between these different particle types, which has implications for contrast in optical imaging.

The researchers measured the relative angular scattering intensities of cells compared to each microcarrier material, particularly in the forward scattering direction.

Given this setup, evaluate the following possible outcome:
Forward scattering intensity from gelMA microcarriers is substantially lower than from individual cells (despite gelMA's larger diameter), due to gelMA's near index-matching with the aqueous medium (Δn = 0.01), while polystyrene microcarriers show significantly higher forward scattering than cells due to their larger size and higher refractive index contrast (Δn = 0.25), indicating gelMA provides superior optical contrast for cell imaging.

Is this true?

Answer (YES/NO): NO